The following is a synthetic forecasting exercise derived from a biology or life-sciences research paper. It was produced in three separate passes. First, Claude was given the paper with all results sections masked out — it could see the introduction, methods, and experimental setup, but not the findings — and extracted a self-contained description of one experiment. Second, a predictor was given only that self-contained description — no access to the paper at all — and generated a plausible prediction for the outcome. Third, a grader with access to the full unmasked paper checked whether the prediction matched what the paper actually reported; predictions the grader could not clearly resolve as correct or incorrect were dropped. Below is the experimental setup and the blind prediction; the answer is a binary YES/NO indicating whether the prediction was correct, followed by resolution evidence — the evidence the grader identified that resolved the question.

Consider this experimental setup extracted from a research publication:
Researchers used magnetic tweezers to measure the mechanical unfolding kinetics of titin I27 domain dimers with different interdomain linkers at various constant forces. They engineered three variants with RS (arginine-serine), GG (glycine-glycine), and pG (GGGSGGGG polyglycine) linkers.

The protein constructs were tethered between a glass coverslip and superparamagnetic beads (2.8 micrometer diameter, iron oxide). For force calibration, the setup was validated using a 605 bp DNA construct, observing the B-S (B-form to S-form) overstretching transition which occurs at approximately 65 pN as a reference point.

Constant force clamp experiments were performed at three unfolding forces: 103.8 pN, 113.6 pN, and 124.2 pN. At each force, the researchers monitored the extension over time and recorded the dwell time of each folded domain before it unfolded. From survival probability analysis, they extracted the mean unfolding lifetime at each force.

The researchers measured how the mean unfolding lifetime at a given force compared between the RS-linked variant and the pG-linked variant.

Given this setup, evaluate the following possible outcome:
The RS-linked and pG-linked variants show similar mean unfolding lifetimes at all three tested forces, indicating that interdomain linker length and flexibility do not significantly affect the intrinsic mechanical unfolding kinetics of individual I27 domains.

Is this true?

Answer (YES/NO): NO